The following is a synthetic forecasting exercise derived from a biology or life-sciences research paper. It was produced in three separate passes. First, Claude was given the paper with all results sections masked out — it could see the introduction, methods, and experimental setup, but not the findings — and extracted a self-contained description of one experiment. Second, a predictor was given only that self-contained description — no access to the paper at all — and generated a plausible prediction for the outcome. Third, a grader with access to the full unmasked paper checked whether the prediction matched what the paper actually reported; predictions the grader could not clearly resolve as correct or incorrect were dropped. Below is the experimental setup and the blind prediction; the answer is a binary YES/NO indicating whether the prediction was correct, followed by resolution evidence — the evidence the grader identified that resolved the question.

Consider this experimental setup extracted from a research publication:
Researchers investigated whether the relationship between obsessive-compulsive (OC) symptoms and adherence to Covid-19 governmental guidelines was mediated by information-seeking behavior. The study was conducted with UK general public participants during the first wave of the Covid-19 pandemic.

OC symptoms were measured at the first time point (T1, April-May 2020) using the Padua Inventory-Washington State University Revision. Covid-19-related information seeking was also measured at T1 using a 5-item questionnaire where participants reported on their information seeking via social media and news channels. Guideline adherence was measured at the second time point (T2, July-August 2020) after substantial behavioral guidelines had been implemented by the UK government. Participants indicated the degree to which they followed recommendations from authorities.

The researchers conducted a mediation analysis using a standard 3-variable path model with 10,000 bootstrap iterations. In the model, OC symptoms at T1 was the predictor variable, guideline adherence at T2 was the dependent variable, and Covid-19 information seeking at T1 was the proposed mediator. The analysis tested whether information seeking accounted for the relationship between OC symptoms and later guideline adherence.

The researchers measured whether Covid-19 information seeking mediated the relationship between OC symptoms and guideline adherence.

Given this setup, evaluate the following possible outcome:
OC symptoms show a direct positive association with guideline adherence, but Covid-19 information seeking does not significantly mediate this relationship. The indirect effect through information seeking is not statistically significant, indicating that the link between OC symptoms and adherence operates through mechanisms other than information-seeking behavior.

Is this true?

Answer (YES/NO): NO